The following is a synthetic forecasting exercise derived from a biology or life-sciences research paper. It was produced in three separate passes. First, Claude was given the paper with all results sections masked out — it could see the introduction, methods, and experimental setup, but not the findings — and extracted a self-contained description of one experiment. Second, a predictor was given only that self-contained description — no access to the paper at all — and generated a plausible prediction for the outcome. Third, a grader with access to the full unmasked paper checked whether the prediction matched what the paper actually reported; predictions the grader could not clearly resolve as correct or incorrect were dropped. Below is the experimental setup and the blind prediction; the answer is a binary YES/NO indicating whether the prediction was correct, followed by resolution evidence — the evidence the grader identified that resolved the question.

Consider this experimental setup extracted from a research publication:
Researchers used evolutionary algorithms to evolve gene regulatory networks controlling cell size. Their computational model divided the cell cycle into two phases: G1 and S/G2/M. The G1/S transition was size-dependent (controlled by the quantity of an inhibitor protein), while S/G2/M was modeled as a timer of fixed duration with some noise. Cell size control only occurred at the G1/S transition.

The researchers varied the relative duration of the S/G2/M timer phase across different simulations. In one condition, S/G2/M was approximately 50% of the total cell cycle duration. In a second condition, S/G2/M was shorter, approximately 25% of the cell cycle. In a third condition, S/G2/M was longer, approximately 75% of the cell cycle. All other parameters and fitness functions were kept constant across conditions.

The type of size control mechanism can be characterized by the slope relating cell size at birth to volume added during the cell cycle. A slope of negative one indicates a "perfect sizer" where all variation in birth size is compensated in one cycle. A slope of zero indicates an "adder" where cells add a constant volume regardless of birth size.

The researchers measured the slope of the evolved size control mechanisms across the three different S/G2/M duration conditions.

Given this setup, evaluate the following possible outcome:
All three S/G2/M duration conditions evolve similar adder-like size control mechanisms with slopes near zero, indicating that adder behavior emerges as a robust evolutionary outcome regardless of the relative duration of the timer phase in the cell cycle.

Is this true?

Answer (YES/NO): NO